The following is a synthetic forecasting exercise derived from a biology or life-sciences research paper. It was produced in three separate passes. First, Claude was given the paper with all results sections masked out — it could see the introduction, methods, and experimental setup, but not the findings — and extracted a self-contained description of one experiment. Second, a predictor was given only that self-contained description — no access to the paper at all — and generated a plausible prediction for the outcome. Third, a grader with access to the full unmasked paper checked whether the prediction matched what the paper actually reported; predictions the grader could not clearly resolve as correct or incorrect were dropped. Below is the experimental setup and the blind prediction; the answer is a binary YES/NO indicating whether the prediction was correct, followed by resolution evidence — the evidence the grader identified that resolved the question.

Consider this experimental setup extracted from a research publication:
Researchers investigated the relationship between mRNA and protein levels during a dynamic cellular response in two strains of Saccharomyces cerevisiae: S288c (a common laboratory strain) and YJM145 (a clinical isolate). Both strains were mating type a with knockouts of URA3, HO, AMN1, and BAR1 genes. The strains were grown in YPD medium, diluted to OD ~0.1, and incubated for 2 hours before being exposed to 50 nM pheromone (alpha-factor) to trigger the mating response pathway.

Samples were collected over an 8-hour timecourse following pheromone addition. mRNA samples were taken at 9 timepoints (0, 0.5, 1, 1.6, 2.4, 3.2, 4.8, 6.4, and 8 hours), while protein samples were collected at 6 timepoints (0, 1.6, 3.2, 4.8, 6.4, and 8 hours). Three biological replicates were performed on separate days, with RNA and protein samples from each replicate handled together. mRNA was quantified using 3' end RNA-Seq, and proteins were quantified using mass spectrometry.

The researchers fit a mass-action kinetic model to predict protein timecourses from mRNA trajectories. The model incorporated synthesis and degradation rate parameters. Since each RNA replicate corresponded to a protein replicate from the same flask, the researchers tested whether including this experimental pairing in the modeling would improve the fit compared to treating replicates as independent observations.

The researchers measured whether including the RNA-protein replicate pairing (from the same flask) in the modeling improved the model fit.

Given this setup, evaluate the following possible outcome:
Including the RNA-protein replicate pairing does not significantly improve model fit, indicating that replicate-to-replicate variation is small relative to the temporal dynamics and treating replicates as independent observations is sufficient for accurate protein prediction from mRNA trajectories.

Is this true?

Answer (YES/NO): YES